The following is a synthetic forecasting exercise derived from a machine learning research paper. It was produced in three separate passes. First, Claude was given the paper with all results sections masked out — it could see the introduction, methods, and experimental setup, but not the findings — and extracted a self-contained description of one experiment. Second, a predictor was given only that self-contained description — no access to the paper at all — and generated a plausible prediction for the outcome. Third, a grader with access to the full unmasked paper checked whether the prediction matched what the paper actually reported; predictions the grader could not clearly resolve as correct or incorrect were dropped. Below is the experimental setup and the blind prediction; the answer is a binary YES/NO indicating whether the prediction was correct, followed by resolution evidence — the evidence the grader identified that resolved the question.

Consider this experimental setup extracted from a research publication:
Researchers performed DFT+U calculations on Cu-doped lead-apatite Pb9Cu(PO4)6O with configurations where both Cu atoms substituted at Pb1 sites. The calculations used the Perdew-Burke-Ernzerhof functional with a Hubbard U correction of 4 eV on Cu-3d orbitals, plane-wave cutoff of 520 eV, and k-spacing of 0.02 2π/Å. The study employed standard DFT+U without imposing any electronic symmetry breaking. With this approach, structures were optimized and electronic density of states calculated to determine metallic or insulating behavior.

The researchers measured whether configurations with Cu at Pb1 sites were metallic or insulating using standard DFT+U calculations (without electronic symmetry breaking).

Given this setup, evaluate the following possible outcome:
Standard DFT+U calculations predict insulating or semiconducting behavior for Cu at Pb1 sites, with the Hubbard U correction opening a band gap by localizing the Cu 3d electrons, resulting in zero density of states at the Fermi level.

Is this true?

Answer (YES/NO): NO